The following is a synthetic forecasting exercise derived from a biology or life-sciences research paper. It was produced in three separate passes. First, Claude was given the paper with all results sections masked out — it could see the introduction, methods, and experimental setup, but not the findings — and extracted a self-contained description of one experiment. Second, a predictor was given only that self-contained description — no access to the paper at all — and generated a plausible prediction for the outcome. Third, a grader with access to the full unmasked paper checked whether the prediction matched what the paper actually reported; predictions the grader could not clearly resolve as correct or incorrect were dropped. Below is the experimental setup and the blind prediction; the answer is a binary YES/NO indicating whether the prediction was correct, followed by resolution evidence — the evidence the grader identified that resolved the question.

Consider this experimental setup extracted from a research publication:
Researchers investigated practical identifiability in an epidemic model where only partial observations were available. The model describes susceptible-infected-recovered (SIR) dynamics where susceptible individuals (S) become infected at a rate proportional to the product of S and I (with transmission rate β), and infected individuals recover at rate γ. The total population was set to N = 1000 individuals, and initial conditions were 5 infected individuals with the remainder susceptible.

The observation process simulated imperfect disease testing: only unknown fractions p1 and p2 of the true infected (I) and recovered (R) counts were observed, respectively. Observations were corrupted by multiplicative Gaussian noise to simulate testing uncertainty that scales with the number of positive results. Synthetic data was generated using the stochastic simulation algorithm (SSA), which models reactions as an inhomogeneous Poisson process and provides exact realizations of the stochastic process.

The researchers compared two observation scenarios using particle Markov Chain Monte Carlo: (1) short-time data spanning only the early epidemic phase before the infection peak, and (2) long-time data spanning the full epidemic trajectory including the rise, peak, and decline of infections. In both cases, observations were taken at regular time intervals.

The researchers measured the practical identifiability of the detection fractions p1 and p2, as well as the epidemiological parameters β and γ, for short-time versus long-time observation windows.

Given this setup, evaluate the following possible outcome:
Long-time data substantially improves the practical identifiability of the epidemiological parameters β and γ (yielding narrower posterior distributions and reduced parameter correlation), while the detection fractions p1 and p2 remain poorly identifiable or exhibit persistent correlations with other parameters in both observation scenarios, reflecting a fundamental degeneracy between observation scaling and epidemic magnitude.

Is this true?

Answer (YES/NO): NO